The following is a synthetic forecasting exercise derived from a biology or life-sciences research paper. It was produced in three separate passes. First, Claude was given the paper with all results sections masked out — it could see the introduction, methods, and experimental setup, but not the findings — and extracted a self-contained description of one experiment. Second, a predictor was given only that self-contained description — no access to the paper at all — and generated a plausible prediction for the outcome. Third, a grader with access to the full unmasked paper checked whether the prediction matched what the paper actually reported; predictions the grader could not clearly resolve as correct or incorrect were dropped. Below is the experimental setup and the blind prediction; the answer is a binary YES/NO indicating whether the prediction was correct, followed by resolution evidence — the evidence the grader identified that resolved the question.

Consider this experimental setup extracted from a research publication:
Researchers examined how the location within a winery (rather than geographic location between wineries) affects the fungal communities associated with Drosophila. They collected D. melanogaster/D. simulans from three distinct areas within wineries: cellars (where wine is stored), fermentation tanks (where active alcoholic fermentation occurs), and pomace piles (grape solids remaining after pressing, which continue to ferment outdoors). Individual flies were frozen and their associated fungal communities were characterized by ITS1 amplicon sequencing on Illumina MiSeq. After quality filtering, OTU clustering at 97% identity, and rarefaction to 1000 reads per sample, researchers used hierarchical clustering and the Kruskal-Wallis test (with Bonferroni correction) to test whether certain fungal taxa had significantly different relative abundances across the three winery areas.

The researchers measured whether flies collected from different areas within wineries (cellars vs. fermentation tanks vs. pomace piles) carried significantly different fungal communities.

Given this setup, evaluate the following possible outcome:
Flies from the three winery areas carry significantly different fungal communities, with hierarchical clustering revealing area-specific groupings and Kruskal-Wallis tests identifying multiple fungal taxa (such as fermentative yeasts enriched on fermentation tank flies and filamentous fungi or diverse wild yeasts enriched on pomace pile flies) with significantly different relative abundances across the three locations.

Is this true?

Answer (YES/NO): YES